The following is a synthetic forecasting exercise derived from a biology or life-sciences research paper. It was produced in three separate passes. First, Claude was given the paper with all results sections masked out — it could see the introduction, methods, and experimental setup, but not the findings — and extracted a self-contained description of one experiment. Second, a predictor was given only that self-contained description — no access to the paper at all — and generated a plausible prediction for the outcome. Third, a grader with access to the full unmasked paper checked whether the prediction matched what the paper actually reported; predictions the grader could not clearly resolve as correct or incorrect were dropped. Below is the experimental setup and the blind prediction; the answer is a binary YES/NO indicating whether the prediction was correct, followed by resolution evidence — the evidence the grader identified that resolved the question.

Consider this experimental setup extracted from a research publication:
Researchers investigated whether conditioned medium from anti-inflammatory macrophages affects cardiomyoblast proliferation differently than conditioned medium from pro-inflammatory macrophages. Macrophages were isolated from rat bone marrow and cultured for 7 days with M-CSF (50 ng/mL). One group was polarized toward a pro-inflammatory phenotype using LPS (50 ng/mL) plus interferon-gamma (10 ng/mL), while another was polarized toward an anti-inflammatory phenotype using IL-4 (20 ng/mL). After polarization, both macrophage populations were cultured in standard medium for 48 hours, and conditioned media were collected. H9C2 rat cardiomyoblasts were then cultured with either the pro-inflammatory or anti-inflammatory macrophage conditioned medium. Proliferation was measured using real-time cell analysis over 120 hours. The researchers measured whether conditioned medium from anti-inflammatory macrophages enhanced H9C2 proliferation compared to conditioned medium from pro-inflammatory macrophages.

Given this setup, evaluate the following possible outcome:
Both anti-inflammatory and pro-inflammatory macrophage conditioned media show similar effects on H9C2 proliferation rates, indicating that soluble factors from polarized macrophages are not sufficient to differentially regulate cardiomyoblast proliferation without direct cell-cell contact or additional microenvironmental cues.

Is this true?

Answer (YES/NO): NO